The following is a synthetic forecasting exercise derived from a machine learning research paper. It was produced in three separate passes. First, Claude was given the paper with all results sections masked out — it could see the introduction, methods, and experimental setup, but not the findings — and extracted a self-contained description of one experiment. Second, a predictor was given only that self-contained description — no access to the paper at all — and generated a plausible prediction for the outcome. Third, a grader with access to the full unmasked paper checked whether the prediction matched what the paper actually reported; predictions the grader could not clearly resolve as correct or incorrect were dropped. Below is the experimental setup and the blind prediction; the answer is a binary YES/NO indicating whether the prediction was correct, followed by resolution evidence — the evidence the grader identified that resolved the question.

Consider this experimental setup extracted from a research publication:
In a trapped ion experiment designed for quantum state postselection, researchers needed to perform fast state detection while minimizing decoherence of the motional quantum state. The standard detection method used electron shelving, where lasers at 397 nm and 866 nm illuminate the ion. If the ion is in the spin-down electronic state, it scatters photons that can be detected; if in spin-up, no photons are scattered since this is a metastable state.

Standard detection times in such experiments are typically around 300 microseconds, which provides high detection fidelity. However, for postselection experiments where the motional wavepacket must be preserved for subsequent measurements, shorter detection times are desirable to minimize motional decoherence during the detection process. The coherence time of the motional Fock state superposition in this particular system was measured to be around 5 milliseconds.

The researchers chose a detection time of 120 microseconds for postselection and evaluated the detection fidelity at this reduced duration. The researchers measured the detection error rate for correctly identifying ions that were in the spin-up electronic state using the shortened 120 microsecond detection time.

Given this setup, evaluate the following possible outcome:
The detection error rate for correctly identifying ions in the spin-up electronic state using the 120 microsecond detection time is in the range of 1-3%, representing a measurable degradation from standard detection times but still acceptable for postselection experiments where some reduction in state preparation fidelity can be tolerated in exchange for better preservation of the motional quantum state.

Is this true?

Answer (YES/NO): NO